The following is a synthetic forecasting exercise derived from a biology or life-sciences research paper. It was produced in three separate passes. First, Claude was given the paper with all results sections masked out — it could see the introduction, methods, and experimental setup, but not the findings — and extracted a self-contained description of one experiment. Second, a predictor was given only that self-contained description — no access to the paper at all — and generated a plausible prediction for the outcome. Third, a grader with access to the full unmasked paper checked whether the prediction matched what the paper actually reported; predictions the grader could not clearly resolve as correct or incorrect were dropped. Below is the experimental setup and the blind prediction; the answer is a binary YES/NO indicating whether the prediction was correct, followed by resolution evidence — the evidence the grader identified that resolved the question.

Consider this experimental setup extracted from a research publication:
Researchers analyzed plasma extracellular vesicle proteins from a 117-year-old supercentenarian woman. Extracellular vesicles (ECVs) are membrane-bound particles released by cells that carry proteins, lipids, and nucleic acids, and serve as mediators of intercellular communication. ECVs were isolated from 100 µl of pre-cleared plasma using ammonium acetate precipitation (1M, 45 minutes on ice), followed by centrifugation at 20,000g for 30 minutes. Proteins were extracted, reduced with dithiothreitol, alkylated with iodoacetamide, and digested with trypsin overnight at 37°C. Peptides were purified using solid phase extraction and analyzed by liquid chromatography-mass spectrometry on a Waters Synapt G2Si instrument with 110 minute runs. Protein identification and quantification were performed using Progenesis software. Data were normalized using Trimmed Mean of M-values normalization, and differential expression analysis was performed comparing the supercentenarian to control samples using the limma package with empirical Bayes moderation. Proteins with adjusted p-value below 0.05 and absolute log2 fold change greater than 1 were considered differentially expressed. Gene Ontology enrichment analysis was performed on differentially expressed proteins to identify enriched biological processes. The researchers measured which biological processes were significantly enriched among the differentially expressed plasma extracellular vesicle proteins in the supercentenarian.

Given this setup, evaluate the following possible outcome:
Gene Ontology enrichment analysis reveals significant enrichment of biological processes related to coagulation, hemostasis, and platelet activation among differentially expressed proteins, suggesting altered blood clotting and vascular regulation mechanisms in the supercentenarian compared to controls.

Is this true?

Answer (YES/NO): NO